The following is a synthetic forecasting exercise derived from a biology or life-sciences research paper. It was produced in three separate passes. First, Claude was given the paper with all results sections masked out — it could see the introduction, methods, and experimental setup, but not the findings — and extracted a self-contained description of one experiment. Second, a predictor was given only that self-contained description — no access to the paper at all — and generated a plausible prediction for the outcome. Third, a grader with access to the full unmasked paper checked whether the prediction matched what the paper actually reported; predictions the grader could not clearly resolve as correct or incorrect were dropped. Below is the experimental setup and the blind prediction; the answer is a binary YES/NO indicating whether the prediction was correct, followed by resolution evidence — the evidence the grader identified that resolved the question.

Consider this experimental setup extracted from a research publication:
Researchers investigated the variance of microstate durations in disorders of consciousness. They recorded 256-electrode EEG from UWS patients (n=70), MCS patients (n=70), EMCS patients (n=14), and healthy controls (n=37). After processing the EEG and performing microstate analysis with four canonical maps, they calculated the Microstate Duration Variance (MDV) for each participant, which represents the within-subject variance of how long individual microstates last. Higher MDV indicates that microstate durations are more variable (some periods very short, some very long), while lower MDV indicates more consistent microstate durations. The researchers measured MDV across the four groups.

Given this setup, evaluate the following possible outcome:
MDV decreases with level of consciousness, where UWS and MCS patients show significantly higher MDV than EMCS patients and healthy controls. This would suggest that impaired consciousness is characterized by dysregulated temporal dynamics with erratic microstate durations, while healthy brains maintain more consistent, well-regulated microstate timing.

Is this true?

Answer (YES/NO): NO